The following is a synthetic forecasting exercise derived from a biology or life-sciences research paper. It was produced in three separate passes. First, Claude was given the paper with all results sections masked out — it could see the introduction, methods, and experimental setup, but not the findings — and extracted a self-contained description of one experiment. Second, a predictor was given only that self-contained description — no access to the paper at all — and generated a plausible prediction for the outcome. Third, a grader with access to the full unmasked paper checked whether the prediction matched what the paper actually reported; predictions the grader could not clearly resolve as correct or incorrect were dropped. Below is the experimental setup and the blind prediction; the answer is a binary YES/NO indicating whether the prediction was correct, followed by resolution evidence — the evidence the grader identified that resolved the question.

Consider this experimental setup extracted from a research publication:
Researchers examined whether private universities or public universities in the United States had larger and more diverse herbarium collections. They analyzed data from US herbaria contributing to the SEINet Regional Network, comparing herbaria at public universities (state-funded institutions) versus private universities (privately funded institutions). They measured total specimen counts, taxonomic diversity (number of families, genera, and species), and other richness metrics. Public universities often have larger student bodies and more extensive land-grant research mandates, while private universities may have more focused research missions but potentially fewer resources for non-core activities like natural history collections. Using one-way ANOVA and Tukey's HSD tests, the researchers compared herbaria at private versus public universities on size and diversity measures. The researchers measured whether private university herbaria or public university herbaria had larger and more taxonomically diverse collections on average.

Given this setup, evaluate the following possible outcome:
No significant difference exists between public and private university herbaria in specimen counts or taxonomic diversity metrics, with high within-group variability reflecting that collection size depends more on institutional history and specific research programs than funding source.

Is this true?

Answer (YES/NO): YES